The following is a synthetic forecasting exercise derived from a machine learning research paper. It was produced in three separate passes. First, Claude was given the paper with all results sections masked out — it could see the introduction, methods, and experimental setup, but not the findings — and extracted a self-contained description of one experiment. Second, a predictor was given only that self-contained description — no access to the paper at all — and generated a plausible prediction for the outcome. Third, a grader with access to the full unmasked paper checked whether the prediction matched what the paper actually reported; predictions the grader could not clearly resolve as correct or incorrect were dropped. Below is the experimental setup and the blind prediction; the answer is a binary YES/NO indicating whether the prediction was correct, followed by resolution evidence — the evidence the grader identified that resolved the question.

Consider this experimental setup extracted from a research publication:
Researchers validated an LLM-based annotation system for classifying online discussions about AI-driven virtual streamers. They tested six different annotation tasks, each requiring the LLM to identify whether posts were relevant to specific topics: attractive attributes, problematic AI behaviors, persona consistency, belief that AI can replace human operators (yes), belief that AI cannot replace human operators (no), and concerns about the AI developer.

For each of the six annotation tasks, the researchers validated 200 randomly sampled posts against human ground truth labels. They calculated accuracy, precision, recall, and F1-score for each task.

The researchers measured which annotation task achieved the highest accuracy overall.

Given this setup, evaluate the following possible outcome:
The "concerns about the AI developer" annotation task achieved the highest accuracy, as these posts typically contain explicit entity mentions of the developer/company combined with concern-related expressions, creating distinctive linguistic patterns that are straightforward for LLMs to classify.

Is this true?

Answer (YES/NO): YES